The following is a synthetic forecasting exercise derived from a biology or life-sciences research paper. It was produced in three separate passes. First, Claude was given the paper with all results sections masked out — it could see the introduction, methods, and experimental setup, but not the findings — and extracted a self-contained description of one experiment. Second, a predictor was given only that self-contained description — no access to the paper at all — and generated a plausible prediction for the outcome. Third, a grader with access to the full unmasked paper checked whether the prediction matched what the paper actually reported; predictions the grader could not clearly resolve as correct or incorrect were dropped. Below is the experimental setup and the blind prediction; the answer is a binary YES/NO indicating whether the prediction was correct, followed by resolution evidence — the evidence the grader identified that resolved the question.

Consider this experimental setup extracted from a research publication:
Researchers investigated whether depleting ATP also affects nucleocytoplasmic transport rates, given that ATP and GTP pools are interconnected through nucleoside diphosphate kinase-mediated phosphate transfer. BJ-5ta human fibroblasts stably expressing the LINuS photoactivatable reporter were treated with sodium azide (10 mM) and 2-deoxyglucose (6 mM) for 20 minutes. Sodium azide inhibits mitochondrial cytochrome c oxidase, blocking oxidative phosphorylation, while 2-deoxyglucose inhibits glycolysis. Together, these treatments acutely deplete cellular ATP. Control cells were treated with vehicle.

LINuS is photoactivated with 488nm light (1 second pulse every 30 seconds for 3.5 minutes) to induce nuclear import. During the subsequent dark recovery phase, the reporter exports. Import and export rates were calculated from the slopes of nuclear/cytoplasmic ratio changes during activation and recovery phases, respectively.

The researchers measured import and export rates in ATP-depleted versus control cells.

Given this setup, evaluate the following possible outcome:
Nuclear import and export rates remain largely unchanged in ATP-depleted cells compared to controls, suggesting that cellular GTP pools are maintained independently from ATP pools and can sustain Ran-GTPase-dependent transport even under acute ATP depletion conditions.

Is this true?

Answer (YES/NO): NO